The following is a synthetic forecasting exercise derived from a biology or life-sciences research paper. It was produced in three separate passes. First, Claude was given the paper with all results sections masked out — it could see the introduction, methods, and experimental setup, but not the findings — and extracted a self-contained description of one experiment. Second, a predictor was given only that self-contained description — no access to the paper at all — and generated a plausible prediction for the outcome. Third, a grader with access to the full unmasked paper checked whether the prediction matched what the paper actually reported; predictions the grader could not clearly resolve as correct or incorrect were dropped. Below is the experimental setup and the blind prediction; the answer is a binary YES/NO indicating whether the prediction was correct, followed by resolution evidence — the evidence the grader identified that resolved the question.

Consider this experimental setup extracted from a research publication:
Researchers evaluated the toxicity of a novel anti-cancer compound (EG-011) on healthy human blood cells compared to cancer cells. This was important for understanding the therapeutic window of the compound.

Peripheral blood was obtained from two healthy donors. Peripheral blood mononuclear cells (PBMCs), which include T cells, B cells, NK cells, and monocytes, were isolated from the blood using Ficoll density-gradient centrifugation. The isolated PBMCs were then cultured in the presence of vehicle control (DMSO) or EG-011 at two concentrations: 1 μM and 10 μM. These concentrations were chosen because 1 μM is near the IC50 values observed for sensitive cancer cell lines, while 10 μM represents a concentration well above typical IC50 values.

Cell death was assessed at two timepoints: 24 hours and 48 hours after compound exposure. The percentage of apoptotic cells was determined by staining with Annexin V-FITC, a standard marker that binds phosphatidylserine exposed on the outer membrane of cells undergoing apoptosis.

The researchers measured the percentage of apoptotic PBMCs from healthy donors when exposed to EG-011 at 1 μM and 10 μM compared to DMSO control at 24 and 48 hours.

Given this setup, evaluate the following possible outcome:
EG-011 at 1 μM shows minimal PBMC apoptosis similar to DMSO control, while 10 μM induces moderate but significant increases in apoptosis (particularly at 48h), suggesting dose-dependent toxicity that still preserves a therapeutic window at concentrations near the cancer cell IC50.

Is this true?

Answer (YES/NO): NO